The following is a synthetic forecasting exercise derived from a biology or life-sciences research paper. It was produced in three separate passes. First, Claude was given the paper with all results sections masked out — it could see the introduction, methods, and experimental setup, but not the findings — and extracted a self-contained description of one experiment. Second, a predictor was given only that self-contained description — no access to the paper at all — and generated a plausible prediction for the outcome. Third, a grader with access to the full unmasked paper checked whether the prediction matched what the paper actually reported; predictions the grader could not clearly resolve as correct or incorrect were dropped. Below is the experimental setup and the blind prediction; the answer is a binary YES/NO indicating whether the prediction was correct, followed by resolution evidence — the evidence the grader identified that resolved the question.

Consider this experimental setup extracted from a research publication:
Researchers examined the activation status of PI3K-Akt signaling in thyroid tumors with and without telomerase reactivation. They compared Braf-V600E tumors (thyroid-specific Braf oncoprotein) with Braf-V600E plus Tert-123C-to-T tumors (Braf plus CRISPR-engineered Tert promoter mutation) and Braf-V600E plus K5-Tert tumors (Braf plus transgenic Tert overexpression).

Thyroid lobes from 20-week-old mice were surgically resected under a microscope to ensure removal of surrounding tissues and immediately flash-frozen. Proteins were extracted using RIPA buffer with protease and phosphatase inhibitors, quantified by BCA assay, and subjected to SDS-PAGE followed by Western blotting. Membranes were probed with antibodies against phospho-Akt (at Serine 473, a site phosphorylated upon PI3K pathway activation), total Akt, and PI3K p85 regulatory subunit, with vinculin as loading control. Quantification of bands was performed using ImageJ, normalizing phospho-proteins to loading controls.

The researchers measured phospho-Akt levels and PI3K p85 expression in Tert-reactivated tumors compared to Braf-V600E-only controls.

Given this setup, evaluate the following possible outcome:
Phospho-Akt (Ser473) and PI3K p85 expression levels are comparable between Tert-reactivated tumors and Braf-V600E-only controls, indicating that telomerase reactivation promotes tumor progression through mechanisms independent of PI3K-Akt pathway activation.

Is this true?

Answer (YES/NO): NO